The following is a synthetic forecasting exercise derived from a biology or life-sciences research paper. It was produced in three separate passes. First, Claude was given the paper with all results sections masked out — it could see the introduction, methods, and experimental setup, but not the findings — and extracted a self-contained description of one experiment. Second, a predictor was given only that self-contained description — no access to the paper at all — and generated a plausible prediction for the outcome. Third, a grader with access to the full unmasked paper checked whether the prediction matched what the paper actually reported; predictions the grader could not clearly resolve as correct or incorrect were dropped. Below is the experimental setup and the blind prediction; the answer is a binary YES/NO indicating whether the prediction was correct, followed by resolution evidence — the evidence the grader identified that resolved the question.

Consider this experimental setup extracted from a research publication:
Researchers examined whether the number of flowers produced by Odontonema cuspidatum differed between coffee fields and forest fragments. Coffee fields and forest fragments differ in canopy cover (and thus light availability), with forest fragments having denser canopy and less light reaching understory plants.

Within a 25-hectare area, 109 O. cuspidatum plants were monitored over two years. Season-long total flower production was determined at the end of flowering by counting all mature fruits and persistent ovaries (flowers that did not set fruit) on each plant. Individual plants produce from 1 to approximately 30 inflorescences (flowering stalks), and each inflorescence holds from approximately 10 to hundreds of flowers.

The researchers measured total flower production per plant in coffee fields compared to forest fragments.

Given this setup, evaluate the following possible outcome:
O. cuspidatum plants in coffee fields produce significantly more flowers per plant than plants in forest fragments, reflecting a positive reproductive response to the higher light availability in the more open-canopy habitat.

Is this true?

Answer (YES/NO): YES